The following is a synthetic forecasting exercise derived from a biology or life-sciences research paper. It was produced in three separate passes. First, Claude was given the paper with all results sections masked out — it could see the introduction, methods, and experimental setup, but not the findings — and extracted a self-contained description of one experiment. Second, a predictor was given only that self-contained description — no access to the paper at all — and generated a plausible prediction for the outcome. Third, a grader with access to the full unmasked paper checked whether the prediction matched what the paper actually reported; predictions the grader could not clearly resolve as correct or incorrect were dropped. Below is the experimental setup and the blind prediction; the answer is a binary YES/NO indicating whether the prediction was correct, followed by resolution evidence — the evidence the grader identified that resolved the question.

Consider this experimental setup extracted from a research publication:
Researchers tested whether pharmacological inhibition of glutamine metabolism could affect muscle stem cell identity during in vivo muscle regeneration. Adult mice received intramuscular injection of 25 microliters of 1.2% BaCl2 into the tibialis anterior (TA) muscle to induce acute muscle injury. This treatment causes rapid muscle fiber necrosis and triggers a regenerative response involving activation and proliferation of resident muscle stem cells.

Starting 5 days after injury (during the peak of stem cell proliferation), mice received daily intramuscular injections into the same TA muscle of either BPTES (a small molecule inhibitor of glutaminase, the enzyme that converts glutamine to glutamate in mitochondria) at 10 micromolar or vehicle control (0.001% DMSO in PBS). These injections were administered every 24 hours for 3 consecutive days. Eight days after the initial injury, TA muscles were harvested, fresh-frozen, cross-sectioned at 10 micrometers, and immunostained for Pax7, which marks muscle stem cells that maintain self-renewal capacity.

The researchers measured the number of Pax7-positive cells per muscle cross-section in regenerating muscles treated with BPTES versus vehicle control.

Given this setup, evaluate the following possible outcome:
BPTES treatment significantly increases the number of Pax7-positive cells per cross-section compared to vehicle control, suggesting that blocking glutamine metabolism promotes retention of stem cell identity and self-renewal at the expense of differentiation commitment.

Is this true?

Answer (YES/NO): YES